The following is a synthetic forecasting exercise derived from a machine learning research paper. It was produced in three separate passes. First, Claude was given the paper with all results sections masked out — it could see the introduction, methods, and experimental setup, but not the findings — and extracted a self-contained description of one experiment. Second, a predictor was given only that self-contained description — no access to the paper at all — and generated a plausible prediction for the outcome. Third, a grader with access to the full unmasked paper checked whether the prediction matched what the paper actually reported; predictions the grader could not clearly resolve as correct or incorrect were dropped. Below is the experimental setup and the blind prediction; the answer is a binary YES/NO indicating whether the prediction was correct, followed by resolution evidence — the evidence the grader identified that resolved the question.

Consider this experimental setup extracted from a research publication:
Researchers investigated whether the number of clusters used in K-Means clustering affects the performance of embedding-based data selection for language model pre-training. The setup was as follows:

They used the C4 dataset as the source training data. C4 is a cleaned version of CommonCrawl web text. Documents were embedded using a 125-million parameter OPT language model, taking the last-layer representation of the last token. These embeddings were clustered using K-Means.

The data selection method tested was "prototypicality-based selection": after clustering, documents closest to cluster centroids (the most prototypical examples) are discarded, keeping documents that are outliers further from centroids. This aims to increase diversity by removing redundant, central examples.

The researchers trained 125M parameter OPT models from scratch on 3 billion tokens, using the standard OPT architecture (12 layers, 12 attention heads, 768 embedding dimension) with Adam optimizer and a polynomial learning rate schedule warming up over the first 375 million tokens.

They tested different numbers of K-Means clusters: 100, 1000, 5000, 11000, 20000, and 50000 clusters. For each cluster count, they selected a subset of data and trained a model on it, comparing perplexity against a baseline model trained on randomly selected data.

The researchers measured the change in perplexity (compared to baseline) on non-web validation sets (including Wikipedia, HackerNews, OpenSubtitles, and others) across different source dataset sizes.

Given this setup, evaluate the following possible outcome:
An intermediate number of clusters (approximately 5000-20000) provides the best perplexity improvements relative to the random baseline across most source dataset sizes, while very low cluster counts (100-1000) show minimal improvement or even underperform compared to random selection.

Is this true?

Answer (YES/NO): NO